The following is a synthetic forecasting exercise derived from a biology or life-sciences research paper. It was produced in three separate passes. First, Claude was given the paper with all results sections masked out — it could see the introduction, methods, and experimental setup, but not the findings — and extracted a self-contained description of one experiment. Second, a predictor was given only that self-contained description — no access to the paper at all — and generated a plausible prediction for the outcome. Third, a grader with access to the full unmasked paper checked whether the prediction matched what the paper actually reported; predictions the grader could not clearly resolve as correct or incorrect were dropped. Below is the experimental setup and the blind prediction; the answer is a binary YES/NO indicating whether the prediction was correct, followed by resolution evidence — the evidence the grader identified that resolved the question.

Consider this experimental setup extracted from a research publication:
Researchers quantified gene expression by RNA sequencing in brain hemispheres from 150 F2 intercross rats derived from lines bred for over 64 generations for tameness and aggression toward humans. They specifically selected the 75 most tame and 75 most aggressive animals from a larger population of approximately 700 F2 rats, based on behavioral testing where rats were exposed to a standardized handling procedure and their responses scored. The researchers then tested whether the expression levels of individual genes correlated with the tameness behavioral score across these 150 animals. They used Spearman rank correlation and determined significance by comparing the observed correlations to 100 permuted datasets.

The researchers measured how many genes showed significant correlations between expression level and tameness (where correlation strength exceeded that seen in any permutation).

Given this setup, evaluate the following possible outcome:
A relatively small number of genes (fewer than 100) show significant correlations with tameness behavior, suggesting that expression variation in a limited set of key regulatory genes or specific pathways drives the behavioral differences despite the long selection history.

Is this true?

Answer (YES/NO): YES